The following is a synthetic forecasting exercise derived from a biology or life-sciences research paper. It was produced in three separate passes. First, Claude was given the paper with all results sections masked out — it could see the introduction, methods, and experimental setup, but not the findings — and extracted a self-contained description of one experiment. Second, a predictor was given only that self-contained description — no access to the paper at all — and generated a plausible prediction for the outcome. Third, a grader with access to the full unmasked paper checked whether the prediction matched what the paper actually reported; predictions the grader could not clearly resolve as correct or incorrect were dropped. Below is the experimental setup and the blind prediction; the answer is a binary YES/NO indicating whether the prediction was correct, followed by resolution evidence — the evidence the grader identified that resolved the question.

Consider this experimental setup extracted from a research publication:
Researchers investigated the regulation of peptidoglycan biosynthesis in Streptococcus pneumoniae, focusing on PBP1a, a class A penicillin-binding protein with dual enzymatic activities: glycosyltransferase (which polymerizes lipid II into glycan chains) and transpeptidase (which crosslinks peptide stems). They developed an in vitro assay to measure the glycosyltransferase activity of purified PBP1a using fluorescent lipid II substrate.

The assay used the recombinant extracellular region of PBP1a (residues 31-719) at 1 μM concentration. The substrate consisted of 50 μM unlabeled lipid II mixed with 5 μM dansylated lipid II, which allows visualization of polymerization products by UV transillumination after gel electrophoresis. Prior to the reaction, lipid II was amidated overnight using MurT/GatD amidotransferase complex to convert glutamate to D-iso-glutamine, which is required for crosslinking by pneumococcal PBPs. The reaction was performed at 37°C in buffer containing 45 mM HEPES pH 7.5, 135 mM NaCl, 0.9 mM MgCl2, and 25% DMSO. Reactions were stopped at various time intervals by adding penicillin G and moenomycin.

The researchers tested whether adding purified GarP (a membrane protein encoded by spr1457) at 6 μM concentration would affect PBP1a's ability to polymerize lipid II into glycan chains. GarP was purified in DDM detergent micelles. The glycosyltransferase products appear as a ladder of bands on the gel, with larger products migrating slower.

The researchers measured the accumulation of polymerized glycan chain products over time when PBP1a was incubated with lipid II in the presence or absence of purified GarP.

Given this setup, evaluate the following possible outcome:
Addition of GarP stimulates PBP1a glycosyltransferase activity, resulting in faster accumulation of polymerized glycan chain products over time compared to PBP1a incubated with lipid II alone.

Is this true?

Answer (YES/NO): YES